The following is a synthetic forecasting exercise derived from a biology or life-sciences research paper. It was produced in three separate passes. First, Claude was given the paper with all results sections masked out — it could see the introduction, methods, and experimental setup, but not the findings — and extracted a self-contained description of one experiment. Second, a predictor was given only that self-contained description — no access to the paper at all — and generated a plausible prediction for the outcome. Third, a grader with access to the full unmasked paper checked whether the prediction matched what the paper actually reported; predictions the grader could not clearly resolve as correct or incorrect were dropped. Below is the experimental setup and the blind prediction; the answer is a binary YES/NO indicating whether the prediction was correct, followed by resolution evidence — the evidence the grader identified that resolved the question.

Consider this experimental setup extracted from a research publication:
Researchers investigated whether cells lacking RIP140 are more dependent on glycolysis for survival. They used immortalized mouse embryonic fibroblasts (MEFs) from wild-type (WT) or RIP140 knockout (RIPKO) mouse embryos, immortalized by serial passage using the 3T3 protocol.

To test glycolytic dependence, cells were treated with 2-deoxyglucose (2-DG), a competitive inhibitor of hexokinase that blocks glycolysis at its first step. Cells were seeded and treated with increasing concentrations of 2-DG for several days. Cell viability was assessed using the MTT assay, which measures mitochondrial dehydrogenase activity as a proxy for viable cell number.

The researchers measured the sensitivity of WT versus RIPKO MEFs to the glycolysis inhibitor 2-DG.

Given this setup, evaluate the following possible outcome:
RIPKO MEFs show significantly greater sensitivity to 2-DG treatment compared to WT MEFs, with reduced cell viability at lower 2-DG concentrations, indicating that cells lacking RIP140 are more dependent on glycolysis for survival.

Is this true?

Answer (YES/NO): YES